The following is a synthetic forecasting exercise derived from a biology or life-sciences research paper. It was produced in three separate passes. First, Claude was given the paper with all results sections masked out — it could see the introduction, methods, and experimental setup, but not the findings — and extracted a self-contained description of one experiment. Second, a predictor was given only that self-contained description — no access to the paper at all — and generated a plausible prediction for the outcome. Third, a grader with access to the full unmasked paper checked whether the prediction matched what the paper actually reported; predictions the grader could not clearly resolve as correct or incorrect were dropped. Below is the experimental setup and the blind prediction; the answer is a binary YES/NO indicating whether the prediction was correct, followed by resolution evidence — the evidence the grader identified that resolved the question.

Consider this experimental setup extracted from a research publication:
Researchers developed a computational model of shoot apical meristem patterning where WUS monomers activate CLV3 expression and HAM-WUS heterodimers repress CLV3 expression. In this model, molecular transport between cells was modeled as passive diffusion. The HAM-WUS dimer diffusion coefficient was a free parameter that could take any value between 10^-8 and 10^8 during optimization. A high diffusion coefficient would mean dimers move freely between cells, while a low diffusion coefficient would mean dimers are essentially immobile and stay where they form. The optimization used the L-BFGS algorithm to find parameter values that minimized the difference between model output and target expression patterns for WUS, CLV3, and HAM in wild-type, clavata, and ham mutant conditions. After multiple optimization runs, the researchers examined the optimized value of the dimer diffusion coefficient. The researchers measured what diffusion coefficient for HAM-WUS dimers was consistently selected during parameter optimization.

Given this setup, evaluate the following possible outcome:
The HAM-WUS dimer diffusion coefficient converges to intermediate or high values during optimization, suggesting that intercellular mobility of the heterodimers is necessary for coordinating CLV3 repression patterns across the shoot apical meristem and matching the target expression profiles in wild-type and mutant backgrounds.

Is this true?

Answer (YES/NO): NO